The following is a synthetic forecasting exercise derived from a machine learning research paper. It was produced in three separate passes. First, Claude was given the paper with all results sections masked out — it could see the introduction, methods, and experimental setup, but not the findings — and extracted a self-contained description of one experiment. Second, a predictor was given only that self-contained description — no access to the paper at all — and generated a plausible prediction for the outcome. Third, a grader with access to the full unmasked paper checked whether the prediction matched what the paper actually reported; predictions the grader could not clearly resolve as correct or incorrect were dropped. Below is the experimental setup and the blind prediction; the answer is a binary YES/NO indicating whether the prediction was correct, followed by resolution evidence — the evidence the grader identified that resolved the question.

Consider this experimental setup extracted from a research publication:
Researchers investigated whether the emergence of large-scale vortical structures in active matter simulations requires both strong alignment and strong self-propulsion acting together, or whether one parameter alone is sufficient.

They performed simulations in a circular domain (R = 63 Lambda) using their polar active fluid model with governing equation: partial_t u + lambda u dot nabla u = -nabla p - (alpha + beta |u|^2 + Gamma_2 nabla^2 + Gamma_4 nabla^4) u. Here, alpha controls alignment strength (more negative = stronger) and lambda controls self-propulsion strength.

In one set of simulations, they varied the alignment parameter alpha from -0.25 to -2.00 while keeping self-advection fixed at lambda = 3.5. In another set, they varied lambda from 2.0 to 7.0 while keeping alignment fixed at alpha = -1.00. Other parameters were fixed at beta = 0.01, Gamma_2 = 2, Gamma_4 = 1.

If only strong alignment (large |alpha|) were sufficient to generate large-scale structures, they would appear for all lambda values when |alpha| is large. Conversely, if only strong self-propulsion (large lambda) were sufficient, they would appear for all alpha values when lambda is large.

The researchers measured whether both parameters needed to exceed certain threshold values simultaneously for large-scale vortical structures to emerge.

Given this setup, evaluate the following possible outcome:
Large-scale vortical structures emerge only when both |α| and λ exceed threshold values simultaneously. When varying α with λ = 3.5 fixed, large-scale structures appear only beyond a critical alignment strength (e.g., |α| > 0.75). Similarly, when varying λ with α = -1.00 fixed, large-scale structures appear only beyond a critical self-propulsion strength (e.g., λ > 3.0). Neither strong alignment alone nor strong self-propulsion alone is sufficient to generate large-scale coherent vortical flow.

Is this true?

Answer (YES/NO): YES